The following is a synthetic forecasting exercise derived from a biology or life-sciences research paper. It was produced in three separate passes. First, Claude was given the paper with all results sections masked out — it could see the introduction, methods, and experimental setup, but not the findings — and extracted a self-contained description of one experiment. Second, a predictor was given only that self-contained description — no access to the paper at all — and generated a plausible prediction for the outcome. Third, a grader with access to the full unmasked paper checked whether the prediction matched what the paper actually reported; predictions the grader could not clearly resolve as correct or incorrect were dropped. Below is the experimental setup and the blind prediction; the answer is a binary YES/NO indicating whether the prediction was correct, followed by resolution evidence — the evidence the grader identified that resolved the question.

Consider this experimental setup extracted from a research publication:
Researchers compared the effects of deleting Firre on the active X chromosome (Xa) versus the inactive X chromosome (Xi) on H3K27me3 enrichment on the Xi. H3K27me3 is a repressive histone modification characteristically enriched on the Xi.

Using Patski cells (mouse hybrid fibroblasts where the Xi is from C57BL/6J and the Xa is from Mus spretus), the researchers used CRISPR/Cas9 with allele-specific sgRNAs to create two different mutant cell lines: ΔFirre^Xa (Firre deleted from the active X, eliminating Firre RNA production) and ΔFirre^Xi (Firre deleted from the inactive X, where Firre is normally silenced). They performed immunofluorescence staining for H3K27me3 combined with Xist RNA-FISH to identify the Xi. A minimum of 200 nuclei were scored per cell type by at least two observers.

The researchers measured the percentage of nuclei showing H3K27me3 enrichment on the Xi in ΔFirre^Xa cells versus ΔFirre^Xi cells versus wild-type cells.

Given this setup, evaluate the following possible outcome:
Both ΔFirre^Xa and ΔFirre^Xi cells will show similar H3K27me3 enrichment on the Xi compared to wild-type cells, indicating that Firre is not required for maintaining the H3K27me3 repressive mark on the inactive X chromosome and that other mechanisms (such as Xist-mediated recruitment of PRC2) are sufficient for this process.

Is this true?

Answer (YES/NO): NO